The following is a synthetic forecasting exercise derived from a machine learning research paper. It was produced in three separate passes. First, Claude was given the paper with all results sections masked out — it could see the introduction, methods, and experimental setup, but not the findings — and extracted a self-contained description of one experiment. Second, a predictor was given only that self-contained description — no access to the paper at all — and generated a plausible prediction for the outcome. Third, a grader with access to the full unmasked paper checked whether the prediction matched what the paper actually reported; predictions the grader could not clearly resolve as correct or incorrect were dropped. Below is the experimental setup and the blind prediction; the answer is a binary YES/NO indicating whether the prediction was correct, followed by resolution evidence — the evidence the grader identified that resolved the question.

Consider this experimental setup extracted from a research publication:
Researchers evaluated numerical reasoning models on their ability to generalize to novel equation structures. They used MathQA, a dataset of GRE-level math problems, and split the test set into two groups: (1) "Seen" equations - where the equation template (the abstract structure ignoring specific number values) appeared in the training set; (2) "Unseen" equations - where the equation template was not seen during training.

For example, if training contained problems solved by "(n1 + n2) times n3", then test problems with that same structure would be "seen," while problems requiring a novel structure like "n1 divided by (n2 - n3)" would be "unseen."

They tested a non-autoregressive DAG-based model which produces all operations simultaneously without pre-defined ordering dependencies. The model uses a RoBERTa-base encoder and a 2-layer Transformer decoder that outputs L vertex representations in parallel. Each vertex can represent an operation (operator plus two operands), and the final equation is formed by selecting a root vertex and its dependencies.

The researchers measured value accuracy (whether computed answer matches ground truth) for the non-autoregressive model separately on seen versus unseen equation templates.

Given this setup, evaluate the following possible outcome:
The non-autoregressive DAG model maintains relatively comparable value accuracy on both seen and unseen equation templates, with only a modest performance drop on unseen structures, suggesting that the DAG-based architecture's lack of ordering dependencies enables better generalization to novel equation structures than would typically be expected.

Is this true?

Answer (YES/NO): NO